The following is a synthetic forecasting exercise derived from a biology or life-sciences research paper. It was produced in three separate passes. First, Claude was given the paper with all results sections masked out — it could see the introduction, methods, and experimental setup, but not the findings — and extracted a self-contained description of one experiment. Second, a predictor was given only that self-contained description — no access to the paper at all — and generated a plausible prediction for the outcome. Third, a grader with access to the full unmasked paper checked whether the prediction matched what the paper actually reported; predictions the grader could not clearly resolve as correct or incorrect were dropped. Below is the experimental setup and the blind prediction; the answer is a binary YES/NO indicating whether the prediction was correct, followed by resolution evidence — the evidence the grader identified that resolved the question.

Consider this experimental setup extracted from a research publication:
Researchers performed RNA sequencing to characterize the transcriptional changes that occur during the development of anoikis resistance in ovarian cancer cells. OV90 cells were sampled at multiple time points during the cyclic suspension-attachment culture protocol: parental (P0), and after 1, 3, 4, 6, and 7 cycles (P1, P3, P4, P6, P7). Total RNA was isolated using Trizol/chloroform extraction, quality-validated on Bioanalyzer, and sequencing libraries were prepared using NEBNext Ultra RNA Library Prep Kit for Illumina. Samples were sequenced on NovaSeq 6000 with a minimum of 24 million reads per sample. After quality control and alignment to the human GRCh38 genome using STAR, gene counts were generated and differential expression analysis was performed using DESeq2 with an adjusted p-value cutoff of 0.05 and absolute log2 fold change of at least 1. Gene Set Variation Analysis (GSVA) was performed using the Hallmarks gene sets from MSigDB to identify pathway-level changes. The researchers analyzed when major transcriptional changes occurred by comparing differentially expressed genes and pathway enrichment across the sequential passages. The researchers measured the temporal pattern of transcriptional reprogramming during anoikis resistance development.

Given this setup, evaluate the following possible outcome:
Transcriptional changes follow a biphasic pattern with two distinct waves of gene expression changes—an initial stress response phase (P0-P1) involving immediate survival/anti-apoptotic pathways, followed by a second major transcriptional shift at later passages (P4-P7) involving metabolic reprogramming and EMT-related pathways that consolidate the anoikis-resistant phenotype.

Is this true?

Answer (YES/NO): NO